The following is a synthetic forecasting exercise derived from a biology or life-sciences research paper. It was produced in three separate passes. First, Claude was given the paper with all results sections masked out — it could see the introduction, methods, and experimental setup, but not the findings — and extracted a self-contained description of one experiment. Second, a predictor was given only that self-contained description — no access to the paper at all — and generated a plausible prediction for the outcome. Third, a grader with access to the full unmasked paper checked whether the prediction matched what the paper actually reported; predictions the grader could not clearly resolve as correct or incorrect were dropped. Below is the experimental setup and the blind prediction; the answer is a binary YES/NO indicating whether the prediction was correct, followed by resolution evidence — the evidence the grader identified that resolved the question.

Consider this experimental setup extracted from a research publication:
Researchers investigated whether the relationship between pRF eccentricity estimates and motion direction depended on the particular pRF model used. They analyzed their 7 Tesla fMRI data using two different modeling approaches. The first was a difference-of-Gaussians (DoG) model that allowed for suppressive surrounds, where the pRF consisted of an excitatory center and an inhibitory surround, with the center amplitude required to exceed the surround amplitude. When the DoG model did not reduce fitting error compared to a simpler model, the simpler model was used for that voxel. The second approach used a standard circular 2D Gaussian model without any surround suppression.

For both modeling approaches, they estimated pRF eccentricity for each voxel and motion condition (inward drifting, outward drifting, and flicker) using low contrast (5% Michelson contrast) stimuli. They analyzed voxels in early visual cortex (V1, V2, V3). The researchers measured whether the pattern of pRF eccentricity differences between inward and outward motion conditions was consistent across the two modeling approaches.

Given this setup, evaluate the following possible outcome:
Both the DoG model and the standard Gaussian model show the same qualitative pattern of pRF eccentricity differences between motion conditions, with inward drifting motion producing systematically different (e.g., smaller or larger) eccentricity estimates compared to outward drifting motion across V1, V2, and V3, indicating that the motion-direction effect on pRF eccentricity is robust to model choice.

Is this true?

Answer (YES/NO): YES